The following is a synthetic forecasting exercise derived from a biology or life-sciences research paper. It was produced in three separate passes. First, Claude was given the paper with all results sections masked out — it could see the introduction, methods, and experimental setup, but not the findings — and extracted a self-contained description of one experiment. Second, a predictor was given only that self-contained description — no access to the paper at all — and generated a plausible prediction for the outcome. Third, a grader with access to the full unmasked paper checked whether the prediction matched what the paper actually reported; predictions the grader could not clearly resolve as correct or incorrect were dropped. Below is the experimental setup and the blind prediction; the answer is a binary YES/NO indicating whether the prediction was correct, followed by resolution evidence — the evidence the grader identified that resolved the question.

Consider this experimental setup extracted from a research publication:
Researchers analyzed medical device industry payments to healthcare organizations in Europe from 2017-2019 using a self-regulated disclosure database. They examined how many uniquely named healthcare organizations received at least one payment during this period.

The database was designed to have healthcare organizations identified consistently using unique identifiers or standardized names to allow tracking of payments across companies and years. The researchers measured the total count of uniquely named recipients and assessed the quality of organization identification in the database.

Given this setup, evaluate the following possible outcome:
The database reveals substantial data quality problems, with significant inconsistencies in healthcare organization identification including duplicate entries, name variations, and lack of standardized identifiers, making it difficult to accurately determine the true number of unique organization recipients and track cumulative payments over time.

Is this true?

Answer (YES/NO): YES